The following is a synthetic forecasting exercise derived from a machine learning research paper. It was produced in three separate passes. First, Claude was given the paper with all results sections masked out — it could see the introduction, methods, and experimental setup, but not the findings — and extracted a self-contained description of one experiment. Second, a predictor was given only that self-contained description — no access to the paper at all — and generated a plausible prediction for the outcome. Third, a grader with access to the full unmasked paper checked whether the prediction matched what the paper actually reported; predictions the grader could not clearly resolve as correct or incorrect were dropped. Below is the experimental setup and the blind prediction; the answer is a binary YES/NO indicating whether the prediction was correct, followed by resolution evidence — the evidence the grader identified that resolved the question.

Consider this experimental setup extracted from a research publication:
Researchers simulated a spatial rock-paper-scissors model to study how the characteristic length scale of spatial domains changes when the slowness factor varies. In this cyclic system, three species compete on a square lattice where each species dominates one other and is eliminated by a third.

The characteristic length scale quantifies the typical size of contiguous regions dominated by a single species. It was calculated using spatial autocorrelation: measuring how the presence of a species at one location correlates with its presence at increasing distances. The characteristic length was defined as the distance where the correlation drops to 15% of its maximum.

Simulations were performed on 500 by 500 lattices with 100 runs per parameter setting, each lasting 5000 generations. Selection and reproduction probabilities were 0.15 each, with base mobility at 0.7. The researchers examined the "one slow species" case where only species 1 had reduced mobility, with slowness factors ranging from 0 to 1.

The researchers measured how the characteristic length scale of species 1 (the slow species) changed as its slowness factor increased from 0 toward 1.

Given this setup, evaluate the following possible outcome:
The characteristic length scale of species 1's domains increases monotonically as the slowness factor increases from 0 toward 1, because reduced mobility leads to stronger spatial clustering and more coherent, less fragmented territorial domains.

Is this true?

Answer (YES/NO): NO